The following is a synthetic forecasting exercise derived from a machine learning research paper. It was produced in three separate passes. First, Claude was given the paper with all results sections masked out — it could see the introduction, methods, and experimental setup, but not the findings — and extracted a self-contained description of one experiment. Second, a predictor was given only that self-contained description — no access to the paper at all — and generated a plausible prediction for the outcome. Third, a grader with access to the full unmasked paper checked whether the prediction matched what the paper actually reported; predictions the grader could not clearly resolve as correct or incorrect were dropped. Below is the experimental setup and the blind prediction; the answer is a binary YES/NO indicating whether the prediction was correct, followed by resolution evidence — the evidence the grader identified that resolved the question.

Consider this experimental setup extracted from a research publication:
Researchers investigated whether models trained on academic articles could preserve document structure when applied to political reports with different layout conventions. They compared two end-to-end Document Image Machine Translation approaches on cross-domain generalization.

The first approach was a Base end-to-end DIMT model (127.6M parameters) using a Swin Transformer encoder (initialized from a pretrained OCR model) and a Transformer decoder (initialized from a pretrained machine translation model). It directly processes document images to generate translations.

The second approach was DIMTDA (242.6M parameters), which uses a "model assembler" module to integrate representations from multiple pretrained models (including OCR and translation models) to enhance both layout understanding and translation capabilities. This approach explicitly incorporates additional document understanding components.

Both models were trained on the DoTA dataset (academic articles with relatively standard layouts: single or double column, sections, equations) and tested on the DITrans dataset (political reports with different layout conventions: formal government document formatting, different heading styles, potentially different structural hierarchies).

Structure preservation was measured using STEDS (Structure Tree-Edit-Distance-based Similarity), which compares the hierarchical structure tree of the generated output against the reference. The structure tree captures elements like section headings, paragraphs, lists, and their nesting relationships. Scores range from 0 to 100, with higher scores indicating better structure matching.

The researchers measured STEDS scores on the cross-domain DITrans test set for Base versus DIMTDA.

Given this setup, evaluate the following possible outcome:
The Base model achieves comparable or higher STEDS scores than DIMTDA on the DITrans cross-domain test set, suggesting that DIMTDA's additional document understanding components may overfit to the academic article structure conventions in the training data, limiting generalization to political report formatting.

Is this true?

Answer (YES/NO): NO